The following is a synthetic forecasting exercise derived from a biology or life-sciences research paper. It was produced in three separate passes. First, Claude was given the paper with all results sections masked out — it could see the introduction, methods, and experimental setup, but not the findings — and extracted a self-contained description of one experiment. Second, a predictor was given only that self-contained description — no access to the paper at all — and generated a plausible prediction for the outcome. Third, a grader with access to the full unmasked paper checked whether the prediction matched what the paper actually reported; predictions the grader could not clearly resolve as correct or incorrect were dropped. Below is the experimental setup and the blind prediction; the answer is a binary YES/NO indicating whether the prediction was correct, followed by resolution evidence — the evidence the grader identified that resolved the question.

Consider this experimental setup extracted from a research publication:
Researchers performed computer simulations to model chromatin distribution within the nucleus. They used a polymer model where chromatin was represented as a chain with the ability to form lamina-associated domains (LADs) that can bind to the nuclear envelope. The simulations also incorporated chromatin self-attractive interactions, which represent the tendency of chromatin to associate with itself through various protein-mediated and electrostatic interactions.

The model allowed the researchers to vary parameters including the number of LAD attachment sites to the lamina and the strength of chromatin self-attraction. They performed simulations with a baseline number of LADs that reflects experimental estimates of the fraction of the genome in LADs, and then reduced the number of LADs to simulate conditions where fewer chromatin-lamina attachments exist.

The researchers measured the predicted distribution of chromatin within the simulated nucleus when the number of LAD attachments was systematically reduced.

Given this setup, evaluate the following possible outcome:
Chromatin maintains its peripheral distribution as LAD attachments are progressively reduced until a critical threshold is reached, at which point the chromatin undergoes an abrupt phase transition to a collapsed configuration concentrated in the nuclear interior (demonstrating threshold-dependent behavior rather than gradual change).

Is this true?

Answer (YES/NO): NO